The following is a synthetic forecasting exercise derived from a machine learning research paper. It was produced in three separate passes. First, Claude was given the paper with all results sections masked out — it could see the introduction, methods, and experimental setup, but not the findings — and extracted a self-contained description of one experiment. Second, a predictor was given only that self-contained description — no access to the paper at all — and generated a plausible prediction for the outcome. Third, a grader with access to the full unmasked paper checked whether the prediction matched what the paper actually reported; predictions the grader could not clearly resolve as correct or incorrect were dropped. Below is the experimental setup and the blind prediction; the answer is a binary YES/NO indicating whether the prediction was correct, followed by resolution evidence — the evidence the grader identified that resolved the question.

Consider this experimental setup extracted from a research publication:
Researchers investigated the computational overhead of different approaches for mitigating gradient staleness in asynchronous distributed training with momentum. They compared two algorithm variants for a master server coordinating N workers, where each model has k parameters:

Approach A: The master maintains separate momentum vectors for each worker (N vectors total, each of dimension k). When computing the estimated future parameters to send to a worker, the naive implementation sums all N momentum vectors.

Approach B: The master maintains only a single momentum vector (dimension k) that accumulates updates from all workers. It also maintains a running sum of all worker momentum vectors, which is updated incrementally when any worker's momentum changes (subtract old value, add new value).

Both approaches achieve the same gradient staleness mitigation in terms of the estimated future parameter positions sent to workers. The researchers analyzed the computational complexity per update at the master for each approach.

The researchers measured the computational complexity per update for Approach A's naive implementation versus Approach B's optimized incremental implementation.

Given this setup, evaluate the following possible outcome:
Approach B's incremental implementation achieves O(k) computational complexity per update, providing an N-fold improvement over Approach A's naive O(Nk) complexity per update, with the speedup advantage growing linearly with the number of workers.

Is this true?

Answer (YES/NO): YES